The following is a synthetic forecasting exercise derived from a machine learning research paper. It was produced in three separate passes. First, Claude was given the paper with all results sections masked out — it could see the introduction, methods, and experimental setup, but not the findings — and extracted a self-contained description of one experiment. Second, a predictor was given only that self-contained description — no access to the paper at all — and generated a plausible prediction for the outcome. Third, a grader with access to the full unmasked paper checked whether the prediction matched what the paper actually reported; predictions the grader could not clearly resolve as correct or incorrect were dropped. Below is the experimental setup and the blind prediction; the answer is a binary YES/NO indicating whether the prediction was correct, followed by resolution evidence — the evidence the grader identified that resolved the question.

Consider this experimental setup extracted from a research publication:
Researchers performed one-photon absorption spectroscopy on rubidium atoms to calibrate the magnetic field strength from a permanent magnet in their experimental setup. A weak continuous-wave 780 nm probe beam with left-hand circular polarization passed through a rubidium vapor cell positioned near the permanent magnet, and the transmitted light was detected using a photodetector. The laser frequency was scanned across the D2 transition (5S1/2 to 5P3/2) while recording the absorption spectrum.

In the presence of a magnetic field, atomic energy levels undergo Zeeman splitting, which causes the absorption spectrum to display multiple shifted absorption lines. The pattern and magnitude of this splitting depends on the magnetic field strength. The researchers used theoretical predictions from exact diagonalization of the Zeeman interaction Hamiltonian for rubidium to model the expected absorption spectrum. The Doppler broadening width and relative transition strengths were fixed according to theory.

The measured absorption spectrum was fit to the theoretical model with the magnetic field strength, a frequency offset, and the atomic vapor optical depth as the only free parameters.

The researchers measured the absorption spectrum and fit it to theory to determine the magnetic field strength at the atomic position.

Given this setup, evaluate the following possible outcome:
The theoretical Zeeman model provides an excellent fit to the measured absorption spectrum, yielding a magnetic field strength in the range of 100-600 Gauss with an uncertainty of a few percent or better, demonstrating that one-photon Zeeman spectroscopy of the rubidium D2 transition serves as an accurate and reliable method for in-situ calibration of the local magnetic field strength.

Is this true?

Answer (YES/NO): NO